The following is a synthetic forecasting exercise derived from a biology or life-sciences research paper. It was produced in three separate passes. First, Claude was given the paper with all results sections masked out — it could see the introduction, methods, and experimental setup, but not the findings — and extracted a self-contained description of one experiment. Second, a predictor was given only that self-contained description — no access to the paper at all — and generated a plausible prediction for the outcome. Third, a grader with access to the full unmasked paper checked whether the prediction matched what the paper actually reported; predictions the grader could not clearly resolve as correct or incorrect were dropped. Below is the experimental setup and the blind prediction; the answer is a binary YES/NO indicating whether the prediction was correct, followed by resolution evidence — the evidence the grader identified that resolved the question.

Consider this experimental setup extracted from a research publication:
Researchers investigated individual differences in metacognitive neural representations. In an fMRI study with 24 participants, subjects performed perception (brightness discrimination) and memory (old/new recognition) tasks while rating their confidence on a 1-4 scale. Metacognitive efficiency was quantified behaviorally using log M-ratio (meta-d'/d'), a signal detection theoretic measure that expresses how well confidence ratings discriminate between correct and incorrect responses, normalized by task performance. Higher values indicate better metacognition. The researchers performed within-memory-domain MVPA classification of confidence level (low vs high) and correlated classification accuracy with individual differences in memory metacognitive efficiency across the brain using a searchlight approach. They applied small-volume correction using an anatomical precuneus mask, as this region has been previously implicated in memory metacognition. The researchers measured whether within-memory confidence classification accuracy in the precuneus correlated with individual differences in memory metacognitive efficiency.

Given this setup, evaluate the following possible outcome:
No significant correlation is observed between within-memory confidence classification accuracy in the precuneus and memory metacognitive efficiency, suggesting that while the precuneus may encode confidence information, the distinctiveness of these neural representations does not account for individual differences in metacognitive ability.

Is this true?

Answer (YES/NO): NO